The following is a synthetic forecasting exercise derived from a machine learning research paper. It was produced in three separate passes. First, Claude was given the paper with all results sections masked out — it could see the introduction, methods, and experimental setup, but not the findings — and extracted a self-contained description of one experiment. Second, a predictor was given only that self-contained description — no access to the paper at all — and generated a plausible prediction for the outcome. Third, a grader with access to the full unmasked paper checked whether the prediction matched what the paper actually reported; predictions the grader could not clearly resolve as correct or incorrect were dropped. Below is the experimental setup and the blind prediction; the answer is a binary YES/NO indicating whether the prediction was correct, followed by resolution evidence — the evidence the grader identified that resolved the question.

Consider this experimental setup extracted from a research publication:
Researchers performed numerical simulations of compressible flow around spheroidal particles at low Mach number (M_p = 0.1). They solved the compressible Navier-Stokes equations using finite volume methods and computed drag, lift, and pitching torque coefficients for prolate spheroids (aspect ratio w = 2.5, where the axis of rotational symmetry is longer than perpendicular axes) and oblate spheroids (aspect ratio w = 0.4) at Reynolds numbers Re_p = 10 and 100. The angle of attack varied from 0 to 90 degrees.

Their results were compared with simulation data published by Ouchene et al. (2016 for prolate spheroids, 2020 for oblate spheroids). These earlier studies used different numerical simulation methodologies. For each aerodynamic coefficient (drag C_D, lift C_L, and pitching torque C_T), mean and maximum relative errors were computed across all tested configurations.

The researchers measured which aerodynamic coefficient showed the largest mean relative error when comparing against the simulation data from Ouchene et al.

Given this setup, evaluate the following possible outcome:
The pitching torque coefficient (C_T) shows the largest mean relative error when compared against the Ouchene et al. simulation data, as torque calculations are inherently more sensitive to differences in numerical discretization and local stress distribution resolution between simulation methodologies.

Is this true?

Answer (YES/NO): YES